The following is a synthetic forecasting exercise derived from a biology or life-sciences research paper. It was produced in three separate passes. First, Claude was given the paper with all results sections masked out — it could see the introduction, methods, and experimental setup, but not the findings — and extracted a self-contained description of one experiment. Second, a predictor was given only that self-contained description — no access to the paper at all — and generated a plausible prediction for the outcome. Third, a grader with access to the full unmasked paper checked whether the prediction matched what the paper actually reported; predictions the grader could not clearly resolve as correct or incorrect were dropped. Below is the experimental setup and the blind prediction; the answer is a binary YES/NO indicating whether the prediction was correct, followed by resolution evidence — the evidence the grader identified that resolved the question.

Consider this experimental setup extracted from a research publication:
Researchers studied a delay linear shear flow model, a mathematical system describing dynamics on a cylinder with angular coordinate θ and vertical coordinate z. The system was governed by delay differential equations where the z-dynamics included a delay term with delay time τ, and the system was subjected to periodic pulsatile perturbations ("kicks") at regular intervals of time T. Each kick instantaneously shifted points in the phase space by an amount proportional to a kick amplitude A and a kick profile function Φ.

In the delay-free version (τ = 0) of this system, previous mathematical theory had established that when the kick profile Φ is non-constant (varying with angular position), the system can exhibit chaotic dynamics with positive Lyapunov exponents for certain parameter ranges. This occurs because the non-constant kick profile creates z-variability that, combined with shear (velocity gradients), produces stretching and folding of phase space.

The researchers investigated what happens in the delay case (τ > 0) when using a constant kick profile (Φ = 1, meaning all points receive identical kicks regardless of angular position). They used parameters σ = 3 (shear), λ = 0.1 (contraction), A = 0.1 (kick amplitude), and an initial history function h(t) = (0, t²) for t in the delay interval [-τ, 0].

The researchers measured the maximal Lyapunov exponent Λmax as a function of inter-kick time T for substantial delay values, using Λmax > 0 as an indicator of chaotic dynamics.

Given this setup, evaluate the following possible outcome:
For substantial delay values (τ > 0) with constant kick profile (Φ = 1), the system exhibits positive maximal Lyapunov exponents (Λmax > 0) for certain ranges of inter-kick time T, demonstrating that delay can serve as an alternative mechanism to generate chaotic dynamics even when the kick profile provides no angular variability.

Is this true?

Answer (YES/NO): YES